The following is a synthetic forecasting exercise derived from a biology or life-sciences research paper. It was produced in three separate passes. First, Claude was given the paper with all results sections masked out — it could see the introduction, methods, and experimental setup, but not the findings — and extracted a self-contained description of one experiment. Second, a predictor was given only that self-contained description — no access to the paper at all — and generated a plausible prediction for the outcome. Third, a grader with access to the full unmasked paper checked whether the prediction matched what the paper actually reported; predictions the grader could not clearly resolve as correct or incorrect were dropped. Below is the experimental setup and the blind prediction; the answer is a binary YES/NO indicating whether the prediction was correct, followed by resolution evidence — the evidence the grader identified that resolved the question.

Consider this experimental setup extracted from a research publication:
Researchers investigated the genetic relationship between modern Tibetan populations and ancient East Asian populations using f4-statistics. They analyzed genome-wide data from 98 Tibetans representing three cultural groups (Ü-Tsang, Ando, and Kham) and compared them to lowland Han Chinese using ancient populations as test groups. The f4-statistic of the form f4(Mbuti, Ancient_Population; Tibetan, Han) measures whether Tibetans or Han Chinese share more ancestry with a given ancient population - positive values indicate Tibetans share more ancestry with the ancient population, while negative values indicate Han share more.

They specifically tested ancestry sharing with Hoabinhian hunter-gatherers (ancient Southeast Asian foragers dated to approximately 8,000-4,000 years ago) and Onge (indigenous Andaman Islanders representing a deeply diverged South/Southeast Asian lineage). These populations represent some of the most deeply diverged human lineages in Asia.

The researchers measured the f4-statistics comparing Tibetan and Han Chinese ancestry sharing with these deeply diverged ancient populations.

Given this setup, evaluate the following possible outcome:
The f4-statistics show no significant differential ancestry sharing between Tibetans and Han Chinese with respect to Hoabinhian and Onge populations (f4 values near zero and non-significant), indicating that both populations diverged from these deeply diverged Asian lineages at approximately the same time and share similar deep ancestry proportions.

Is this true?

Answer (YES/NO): NO